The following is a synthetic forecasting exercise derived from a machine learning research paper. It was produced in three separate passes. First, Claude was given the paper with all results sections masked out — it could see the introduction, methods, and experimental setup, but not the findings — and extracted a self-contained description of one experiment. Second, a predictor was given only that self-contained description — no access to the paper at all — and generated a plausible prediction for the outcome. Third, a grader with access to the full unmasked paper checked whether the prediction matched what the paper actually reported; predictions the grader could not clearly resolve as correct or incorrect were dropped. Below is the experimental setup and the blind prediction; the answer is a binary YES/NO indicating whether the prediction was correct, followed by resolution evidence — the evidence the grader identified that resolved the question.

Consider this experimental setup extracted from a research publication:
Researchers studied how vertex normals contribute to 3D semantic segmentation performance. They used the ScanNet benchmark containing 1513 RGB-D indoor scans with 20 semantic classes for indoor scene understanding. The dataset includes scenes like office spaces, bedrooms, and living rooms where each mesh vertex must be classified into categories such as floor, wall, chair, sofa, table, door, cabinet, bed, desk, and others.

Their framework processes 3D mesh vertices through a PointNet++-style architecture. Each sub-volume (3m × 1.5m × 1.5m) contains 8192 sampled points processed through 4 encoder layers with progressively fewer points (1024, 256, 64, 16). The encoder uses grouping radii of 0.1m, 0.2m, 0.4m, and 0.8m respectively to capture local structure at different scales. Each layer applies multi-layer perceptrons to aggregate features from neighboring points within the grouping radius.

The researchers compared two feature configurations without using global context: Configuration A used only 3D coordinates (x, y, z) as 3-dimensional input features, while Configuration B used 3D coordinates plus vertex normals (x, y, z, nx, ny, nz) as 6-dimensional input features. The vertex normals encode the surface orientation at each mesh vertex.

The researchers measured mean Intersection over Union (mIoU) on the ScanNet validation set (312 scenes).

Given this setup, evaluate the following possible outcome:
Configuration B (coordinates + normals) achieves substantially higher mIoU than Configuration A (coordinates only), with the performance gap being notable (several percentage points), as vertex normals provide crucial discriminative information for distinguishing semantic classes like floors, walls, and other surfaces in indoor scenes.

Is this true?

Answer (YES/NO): YES